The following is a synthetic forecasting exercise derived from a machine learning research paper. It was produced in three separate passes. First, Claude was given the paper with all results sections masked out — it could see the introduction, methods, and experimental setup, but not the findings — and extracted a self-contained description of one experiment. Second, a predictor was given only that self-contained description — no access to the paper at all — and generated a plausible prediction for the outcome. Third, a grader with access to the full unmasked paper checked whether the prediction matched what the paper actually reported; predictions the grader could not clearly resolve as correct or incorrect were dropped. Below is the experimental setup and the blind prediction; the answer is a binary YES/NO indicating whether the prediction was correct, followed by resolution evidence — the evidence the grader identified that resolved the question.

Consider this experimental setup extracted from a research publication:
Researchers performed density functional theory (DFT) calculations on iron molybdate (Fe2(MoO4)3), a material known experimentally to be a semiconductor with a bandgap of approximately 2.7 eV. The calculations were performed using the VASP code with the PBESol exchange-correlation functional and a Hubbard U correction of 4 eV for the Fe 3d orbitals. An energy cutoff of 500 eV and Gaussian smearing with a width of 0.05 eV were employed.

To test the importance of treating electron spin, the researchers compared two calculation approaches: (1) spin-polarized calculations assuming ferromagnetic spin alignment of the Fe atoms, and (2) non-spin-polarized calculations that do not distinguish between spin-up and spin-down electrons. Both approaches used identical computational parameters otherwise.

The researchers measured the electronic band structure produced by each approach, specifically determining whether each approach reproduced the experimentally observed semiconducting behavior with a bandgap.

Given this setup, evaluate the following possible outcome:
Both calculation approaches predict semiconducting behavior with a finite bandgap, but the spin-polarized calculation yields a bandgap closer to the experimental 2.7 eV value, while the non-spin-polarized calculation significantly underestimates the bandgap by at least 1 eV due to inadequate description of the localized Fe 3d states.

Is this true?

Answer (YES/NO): NO